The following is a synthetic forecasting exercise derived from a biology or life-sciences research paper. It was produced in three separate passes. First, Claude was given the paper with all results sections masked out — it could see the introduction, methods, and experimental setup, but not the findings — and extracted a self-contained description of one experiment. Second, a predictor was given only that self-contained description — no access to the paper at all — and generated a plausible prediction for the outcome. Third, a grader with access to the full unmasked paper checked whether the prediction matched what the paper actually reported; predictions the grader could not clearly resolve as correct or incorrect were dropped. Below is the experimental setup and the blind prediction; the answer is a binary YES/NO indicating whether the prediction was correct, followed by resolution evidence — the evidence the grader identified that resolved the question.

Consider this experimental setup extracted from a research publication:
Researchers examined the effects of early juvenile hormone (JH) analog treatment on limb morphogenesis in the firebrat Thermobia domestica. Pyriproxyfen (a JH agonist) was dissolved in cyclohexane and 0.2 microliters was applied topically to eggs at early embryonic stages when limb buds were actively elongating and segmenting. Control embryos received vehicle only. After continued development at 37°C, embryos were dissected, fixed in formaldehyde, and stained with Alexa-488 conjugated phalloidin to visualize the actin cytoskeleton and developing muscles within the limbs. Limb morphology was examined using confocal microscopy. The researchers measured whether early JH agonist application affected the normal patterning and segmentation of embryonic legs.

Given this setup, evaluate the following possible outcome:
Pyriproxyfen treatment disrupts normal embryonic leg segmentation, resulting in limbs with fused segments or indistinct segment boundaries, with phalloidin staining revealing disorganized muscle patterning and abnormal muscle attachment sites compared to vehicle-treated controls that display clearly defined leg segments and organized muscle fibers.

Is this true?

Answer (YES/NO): NO